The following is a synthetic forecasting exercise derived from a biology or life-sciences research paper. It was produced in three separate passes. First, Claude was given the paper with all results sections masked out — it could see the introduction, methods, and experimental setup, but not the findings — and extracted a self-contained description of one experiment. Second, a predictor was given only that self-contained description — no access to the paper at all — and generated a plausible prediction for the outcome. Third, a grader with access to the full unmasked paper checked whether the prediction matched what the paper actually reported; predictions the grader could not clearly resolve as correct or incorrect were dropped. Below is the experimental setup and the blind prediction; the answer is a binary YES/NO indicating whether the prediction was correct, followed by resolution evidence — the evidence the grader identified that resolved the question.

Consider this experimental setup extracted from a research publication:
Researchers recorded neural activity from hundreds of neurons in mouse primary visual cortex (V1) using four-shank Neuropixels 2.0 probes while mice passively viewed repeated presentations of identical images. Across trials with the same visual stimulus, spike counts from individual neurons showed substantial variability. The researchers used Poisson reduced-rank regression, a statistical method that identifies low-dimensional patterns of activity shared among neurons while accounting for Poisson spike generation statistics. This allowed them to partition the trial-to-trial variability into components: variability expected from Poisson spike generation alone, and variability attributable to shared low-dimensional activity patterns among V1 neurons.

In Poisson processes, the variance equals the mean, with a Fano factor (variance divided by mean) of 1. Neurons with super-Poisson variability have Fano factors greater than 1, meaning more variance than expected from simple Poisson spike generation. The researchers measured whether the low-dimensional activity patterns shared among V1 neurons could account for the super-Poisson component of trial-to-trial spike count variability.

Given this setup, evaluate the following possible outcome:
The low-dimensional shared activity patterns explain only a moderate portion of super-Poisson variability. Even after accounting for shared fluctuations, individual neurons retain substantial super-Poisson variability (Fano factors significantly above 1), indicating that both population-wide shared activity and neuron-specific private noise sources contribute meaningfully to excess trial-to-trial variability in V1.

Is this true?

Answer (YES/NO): NO